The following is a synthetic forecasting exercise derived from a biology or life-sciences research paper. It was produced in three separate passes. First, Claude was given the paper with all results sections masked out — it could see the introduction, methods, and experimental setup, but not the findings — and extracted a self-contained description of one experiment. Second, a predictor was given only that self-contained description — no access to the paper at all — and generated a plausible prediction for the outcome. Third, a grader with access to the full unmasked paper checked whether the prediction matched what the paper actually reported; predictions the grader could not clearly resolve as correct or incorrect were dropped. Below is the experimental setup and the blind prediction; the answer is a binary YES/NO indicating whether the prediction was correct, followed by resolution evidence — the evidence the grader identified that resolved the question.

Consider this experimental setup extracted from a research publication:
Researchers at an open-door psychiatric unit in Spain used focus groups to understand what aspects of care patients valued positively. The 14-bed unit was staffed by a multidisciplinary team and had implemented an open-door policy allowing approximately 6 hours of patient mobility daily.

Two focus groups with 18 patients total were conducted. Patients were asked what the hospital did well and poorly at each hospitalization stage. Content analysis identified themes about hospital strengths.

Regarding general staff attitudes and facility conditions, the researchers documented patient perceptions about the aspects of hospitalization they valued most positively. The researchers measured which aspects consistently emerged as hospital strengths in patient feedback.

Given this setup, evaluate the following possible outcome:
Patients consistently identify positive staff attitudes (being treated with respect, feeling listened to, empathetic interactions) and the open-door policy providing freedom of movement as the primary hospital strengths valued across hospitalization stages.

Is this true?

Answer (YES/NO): NO